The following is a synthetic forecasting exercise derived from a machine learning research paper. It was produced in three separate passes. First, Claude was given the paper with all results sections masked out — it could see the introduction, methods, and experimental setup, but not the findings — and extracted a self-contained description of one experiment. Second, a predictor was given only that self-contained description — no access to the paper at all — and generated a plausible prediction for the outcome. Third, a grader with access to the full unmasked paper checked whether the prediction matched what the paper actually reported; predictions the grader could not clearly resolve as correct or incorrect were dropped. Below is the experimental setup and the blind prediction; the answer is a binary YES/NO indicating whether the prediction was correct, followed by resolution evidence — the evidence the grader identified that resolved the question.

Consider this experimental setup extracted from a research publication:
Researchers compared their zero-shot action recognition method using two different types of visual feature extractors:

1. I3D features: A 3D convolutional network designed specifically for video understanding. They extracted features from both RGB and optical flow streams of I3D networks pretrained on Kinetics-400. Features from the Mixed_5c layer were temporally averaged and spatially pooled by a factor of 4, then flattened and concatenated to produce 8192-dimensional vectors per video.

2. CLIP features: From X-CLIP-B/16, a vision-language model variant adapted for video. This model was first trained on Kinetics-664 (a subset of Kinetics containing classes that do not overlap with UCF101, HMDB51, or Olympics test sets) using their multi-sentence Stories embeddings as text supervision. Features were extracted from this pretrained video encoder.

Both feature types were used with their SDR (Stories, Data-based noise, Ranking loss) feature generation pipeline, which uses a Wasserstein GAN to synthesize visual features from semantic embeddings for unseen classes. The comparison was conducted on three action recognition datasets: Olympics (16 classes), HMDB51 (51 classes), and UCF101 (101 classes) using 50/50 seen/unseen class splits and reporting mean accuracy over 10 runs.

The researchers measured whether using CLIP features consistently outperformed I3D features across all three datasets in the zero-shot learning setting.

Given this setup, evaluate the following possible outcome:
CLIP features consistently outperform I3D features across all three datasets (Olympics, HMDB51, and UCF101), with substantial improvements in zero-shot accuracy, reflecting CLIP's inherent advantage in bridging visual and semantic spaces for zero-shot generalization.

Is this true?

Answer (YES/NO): YES